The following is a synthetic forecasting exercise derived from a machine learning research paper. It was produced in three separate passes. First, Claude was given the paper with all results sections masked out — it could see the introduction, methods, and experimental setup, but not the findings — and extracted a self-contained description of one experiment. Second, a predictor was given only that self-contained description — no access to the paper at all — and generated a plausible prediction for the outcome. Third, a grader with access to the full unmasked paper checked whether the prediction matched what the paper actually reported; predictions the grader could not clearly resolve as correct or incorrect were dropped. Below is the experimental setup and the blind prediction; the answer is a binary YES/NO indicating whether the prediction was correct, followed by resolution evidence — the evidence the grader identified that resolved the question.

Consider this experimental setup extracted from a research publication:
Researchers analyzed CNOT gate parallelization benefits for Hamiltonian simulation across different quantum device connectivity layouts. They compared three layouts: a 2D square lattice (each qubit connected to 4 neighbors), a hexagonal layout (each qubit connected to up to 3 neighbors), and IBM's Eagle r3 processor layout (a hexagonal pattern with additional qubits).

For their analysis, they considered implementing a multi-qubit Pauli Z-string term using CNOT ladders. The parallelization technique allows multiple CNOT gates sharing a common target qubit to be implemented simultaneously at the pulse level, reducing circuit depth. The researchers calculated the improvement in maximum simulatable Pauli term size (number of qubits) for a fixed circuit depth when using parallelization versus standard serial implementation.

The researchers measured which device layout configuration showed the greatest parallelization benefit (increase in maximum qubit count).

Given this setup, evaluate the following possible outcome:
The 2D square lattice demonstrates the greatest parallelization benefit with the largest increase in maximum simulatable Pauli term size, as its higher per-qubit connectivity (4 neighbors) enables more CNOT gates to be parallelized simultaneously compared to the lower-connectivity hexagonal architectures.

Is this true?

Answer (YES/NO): YES